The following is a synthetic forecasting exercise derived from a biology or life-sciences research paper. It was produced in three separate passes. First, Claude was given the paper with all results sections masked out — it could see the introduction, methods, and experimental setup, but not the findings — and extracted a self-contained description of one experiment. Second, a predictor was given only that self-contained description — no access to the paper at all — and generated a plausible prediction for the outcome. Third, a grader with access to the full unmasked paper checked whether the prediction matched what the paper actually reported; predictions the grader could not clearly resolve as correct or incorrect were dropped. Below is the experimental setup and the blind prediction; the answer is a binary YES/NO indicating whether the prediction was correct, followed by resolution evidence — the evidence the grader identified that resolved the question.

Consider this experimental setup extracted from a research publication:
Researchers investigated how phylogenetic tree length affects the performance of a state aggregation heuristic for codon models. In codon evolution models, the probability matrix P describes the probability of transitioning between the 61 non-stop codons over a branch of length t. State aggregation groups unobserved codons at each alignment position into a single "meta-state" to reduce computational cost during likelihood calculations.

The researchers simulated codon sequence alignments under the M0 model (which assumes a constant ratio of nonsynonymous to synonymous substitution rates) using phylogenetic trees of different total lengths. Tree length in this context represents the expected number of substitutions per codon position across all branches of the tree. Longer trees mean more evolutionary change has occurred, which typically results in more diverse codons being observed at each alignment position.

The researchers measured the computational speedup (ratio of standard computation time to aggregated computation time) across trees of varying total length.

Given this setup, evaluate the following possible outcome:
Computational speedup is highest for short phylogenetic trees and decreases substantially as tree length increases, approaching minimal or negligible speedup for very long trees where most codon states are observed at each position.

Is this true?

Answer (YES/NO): YES